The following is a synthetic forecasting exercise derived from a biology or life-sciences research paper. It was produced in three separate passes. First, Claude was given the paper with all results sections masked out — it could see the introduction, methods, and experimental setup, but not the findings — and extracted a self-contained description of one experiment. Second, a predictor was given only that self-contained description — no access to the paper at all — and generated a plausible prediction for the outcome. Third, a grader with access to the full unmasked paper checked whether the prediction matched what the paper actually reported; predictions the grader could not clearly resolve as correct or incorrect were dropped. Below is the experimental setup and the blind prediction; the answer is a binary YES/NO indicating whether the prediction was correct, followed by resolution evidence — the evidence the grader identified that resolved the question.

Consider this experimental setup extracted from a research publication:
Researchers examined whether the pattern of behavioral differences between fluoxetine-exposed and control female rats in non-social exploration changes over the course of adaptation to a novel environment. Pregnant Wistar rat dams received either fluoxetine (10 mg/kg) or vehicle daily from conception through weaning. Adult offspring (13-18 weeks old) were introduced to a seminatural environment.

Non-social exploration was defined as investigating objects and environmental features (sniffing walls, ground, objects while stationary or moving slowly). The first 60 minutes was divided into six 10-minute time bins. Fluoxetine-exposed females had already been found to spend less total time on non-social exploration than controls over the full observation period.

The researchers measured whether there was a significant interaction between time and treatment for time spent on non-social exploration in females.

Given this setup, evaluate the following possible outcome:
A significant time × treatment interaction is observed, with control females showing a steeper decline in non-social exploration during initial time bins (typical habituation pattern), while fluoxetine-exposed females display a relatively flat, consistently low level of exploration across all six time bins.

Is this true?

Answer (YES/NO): NO